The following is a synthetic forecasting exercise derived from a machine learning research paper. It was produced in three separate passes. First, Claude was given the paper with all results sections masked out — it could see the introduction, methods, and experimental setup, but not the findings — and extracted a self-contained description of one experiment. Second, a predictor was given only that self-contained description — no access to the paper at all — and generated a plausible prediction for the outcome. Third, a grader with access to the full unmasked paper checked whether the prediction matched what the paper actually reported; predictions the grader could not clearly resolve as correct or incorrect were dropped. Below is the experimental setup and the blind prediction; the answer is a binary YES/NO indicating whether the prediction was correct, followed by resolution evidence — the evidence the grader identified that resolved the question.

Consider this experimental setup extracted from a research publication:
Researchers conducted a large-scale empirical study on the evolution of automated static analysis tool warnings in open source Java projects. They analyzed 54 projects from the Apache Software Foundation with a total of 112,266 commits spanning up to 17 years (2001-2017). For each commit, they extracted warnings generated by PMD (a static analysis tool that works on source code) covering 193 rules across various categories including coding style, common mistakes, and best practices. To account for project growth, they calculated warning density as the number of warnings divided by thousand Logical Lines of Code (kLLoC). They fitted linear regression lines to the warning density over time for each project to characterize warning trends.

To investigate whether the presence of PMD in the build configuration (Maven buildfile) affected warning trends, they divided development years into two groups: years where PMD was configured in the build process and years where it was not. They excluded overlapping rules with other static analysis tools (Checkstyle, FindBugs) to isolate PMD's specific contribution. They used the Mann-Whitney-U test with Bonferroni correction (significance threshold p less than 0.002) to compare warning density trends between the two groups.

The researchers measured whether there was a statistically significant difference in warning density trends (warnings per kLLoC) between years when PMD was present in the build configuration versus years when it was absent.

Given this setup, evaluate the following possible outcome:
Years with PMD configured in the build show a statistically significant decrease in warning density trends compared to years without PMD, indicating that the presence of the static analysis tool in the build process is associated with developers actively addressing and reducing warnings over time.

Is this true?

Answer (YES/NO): NO